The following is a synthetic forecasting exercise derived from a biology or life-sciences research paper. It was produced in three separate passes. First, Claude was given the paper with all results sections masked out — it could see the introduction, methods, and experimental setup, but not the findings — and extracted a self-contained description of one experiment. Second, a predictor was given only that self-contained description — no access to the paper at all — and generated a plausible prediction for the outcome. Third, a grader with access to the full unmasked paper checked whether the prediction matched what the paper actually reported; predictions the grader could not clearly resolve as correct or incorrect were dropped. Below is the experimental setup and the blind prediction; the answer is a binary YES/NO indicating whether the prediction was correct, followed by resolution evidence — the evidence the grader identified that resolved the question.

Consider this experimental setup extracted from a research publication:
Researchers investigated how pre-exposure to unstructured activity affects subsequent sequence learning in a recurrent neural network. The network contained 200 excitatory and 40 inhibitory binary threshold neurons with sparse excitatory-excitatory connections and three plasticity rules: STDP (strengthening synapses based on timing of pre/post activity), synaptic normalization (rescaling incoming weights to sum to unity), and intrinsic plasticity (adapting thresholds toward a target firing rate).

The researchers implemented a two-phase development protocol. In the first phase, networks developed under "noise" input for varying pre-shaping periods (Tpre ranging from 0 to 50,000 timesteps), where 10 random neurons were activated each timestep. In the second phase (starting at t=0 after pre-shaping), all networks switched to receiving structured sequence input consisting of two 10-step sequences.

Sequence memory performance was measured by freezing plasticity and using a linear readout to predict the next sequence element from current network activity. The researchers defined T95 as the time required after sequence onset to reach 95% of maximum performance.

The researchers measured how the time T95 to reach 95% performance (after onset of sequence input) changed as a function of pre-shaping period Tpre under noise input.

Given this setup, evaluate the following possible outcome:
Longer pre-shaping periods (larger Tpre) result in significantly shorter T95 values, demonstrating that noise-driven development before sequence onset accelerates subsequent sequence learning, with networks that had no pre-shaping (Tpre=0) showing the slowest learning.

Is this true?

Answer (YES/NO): YES